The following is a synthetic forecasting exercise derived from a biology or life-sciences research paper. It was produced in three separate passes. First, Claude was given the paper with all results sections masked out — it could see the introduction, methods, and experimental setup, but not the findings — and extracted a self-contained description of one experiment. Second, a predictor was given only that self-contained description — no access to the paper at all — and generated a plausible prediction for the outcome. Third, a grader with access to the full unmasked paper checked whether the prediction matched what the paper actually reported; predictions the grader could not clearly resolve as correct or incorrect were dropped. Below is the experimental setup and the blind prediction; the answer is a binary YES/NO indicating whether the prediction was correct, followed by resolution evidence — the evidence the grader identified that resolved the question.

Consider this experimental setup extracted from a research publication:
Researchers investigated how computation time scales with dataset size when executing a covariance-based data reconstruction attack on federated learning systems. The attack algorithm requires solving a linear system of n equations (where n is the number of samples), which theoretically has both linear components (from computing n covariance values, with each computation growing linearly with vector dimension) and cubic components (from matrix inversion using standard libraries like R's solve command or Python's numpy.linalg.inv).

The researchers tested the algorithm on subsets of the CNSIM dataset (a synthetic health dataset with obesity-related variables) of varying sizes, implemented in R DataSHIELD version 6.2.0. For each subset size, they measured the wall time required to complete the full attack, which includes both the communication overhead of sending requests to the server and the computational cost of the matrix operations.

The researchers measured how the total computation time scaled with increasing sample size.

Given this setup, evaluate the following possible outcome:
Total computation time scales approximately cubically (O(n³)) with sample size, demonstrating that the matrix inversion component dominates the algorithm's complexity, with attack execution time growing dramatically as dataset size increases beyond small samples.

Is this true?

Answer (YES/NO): NO